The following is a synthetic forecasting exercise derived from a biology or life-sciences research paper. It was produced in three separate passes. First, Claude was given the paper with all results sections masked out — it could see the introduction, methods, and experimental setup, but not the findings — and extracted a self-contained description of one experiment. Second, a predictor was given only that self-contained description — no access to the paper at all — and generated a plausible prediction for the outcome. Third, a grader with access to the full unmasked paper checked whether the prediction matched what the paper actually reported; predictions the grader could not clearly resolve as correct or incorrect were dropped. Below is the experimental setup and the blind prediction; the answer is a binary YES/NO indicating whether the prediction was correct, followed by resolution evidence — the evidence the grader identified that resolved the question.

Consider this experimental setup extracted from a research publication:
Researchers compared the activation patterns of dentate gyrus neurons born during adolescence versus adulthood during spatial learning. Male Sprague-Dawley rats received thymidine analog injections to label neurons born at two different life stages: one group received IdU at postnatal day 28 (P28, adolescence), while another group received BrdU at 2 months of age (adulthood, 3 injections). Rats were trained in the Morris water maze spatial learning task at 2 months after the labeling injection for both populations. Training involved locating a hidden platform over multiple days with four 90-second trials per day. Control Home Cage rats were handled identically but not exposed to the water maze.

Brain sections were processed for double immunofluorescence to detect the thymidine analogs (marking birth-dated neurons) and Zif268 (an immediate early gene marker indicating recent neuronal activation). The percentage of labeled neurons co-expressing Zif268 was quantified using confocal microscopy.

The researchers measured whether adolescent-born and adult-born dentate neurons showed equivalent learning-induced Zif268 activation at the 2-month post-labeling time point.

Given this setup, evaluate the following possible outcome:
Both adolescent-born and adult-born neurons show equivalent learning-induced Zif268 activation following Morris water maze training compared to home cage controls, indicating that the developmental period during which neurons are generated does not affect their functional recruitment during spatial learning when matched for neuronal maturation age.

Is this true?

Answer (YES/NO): NO